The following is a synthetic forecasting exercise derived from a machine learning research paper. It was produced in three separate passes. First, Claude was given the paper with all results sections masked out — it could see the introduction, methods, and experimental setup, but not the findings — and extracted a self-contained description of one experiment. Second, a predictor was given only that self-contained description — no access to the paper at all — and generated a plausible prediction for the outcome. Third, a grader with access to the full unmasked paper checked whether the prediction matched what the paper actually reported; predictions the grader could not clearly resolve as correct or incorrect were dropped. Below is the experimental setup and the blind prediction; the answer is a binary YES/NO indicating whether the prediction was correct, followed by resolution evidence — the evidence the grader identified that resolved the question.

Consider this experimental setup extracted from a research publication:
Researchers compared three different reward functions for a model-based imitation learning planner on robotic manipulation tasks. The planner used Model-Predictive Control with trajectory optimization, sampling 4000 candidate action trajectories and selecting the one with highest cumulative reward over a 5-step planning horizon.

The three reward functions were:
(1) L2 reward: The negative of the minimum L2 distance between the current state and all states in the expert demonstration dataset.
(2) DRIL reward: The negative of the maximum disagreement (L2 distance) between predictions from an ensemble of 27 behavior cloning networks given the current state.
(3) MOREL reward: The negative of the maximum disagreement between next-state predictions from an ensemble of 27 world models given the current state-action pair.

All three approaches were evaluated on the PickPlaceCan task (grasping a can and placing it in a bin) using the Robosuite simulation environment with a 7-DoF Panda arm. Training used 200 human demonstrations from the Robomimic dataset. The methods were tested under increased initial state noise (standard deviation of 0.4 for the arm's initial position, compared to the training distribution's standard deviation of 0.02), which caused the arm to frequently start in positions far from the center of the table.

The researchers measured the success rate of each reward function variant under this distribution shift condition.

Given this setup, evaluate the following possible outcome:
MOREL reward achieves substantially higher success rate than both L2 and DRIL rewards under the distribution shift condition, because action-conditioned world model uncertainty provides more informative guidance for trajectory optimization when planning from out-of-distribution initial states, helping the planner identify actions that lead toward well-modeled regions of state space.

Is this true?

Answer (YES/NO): NO